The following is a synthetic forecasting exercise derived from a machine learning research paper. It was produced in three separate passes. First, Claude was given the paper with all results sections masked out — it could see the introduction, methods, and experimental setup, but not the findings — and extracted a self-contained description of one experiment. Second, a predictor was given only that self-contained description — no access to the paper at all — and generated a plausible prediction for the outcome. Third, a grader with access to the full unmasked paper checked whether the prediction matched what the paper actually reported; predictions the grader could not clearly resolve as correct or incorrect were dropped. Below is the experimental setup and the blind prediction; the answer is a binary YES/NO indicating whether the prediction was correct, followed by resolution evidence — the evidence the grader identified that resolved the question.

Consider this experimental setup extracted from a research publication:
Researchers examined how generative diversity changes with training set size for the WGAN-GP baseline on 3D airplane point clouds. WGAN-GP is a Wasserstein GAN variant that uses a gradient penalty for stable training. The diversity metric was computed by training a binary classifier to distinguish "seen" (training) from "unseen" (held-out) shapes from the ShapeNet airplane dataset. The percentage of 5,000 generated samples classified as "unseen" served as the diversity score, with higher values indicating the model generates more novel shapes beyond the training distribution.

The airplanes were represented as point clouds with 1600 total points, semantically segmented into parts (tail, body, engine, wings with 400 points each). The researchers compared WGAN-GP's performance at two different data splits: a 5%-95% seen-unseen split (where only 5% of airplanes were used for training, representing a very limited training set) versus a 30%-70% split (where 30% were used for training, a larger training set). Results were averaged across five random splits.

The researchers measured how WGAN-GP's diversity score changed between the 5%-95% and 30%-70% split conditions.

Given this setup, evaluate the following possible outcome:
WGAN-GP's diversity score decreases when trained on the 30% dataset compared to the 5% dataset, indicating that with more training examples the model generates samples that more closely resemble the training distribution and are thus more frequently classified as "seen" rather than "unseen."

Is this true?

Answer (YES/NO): YES